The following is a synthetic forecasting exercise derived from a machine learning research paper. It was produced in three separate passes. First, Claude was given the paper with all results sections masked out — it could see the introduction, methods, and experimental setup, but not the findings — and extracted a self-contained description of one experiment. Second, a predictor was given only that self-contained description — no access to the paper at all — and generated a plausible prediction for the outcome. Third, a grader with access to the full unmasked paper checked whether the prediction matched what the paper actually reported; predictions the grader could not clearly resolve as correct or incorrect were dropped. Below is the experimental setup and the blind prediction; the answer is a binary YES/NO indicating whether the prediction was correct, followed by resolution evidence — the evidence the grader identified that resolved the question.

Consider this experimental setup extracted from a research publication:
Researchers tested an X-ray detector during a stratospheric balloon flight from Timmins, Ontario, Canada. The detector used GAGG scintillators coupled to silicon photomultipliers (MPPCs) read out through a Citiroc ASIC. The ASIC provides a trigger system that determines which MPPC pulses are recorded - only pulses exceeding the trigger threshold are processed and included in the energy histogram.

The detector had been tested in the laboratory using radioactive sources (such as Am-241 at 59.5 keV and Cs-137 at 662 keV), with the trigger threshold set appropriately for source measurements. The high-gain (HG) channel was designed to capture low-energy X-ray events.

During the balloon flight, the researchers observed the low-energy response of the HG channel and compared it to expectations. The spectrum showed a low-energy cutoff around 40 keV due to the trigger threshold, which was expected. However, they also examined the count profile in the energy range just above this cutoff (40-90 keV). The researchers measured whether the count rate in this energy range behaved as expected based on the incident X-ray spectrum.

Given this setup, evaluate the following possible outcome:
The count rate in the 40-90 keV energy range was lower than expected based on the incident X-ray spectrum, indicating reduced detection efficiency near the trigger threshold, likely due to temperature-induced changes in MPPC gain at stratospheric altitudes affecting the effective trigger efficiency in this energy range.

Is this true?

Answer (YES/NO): NO